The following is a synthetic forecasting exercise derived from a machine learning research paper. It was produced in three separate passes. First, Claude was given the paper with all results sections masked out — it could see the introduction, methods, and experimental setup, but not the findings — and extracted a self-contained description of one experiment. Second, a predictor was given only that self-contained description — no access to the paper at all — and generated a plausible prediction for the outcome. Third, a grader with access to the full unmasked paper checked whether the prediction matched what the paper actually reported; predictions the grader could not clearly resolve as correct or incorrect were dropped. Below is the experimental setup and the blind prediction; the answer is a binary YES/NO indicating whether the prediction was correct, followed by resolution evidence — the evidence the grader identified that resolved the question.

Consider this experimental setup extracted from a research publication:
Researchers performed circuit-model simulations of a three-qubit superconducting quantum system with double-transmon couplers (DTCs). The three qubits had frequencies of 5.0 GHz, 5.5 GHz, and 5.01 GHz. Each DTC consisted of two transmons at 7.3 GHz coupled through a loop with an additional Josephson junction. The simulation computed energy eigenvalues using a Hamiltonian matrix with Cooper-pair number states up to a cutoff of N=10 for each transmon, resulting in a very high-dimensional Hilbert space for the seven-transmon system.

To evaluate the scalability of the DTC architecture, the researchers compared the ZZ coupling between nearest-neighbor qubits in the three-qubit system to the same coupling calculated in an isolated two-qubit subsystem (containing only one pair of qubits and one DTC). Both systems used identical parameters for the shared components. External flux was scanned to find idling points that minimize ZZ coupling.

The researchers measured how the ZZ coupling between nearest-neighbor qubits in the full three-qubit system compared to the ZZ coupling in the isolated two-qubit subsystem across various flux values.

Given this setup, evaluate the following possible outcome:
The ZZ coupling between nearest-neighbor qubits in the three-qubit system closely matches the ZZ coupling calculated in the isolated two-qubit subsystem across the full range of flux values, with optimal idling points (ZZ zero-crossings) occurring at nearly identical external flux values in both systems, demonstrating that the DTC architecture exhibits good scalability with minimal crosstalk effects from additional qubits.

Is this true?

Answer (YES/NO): YES